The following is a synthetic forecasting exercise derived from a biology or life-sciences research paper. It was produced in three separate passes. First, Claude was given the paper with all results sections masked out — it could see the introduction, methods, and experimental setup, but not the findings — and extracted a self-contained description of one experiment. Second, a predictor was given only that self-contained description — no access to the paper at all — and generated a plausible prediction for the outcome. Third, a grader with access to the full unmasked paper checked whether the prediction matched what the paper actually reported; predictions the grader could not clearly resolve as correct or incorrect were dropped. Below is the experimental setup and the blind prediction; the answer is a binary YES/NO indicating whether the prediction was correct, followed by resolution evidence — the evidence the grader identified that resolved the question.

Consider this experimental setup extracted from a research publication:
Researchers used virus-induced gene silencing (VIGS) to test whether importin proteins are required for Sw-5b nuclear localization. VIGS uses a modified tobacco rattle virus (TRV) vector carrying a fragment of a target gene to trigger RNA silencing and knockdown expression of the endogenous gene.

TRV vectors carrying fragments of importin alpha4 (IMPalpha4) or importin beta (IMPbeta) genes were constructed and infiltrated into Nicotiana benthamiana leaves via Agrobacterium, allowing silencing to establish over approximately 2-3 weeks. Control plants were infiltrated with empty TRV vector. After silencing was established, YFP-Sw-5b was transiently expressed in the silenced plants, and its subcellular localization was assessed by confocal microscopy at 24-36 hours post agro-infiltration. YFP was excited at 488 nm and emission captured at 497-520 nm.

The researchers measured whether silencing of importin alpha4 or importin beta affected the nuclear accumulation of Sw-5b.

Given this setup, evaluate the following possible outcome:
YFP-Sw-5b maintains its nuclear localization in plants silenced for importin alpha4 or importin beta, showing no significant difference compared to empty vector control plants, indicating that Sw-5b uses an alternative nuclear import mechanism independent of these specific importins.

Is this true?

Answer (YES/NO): NO